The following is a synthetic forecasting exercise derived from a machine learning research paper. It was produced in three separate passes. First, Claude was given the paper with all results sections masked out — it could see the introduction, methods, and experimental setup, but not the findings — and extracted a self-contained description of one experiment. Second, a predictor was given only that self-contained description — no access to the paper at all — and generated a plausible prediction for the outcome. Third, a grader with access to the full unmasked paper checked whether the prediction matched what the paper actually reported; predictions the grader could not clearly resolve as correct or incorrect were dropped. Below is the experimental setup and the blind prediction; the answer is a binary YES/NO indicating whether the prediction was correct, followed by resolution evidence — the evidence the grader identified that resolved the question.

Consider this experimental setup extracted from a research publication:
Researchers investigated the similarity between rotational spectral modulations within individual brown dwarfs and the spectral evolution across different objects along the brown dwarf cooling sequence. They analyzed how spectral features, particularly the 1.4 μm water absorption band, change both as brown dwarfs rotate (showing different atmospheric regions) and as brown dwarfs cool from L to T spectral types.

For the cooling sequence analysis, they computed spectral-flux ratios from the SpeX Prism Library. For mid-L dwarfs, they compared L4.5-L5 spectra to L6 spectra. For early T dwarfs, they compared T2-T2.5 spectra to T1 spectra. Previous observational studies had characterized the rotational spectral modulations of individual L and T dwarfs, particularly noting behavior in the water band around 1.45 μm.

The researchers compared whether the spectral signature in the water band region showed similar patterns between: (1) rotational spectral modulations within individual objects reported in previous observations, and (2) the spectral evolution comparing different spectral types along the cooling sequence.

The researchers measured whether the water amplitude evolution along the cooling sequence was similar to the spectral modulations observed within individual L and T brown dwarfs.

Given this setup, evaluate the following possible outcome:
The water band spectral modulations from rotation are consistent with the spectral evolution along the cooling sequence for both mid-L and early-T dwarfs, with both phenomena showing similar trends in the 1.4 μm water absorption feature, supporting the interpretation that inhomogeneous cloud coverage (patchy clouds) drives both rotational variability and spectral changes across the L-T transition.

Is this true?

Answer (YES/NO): NO